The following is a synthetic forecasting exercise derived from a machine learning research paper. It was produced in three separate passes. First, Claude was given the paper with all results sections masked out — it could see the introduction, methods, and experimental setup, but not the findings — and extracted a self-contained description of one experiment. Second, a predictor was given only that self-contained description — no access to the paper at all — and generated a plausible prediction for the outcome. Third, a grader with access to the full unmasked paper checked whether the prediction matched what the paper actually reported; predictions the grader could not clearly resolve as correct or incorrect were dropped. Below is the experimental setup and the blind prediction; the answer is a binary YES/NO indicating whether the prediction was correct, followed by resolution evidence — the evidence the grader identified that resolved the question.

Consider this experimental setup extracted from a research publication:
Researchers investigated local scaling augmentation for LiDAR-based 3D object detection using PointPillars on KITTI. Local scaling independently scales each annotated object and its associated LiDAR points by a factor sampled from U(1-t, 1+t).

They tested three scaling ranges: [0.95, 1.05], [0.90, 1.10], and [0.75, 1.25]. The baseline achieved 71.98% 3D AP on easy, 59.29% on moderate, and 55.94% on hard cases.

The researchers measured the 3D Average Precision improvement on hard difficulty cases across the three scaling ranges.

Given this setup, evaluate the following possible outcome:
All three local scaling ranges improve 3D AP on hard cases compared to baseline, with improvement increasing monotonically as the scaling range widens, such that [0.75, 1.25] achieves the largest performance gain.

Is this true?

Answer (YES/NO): NO